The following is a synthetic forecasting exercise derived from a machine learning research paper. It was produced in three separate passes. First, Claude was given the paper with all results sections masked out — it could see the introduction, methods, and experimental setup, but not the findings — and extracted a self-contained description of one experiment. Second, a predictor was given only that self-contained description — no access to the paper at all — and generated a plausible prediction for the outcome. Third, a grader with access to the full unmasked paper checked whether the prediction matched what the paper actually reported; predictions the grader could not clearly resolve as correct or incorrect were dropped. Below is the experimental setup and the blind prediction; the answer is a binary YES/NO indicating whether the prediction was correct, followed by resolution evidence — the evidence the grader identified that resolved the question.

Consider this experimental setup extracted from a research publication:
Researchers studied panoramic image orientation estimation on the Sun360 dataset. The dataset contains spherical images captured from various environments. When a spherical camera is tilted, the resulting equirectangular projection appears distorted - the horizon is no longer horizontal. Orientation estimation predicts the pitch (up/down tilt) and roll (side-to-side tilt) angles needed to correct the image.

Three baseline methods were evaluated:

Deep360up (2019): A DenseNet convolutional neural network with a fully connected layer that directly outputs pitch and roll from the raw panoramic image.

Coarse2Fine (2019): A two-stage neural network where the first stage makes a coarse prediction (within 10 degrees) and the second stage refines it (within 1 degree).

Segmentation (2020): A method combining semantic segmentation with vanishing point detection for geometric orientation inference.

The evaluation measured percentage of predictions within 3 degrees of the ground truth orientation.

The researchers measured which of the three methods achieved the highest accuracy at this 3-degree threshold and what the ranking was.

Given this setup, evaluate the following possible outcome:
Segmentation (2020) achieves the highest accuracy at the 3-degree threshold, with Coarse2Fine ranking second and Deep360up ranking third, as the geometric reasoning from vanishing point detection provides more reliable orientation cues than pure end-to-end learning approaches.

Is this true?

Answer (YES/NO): YES